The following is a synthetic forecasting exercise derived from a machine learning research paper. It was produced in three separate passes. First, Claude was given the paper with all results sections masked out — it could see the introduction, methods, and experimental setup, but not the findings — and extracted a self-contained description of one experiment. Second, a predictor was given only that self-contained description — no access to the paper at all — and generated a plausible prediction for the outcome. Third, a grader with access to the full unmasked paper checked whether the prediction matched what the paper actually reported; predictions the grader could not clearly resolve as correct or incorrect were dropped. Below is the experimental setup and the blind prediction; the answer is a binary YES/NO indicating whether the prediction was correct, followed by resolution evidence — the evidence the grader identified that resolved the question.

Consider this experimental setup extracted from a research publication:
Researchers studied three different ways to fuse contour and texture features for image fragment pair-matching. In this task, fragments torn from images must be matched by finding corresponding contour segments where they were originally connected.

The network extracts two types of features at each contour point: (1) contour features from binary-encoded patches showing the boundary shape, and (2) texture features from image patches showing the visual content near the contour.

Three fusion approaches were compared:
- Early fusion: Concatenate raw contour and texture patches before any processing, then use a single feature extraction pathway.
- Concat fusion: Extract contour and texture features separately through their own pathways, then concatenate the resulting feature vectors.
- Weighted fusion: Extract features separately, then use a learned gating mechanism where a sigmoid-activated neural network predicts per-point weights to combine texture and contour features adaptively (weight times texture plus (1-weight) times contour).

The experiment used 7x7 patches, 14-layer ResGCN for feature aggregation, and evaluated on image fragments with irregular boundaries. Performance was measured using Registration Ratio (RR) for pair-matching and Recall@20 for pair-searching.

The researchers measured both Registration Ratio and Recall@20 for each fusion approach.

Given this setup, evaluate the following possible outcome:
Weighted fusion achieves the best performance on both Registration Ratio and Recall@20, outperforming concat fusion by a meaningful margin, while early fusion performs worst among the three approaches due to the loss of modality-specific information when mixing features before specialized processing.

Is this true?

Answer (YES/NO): NO